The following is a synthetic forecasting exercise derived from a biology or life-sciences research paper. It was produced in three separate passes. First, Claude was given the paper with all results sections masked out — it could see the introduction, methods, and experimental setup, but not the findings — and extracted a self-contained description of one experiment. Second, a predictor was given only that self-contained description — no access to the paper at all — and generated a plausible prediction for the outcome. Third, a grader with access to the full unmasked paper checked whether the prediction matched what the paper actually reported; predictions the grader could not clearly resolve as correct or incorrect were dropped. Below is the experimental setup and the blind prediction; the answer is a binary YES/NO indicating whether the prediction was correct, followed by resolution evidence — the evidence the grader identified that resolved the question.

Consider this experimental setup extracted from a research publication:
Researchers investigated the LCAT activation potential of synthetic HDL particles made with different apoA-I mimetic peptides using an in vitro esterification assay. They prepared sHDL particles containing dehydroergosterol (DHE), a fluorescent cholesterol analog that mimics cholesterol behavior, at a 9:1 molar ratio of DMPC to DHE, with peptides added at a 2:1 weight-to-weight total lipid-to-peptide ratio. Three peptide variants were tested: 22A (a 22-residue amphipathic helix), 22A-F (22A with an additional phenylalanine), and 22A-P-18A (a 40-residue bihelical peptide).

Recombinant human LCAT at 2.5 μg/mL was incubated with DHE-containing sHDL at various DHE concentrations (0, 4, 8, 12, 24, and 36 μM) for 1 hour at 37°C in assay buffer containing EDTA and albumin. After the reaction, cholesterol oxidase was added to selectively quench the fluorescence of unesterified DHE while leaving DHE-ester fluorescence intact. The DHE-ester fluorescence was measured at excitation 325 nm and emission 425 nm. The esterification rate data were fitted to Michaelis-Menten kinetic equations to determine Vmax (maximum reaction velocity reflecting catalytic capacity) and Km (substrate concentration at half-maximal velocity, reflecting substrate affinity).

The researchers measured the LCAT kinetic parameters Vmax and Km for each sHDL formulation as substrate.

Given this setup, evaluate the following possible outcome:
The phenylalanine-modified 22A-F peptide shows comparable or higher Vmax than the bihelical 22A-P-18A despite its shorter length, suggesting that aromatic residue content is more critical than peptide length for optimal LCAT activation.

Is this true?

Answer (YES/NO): NO